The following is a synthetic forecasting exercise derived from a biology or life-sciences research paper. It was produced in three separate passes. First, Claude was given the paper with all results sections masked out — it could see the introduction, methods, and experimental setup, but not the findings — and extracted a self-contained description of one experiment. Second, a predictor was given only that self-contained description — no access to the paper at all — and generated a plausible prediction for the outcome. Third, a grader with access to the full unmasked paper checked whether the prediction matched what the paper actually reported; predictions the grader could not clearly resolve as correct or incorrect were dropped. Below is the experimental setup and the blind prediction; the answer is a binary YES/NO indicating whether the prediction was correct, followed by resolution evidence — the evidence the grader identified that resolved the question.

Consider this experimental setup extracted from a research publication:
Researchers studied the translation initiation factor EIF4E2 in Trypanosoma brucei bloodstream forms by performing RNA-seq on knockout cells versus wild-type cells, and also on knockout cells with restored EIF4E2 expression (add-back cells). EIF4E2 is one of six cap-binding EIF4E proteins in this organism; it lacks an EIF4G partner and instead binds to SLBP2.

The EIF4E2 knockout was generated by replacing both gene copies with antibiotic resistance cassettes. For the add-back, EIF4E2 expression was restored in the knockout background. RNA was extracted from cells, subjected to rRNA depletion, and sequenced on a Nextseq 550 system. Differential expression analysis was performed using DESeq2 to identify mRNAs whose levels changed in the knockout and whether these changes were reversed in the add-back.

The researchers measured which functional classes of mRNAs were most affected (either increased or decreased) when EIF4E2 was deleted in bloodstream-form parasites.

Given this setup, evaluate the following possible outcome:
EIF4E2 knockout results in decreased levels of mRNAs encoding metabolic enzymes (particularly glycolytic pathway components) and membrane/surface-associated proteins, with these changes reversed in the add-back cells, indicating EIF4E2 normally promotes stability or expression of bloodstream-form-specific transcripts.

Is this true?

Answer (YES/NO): NO